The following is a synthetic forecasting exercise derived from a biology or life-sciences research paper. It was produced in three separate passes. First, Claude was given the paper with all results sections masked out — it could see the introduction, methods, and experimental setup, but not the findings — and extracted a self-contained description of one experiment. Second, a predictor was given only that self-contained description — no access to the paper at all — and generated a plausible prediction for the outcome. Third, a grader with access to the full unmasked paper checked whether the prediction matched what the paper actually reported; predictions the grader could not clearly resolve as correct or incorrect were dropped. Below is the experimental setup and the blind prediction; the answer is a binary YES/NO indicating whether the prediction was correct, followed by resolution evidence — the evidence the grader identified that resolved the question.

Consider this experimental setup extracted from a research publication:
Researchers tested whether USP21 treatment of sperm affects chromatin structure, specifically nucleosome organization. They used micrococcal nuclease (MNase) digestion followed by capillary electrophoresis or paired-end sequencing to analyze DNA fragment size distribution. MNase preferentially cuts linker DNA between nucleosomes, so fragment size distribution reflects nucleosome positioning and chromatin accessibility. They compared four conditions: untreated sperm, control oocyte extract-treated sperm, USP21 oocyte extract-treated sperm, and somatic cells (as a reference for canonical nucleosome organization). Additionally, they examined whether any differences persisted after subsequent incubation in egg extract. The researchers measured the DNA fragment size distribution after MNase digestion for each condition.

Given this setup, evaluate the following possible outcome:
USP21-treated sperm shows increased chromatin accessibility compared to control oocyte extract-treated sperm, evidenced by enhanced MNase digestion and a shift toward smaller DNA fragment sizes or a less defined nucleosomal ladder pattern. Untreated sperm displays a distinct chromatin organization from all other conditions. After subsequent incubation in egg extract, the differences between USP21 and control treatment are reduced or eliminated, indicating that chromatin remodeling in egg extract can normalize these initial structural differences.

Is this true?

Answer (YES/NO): NO